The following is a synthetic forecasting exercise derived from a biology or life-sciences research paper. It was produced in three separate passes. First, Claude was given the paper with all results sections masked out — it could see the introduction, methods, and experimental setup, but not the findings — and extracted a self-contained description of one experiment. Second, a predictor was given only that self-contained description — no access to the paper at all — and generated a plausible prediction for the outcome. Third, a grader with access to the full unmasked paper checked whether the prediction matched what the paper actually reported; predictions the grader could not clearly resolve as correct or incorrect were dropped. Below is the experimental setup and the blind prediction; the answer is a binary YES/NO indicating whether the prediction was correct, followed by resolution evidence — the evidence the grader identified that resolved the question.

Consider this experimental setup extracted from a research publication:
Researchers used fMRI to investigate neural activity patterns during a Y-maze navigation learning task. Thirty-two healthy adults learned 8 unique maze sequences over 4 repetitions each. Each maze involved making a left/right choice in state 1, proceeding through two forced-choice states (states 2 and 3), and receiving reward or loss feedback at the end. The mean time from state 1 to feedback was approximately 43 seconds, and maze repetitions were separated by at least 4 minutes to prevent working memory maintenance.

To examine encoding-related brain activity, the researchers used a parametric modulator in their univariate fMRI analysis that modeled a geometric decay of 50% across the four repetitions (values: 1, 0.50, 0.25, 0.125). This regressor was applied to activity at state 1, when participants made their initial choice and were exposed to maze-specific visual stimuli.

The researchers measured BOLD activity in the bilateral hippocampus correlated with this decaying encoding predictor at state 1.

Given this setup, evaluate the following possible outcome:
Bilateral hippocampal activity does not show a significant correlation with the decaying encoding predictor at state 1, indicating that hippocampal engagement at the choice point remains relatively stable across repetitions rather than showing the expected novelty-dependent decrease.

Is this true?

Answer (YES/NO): NO